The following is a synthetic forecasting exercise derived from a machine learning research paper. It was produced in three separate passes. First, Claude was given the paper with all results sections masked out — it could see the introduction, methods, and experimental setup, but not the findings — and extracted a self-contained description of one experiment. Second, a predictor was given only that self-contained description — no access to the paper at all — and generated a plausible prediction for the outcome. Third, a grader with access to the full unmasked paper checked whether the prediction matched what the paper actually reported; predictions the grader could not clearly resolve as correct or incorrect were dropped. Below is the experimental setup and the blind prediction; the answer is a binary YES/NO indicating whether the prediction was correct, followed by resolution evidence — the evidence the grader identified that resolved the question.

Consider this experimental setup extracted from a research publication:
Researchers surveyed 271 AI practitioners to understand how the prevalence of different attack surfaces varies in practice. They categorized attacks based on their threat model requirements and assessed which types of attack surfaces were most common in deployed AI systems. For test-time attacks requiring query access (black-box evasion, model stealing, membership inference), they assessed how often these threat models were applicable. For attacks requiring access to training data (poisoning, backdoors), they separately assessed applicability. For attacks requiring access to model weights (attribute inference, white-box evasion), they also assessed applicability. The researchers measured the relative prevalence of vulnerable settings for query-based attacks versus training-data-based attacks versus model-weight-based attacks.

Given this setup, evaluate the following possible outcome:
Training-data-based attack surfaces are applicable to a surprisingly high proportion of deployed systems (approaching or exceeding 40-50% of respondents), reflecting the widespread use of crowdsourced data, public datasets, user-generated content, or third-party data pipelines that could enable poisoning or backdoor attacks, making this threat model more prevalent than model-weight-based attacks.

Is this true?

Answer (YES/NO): NO